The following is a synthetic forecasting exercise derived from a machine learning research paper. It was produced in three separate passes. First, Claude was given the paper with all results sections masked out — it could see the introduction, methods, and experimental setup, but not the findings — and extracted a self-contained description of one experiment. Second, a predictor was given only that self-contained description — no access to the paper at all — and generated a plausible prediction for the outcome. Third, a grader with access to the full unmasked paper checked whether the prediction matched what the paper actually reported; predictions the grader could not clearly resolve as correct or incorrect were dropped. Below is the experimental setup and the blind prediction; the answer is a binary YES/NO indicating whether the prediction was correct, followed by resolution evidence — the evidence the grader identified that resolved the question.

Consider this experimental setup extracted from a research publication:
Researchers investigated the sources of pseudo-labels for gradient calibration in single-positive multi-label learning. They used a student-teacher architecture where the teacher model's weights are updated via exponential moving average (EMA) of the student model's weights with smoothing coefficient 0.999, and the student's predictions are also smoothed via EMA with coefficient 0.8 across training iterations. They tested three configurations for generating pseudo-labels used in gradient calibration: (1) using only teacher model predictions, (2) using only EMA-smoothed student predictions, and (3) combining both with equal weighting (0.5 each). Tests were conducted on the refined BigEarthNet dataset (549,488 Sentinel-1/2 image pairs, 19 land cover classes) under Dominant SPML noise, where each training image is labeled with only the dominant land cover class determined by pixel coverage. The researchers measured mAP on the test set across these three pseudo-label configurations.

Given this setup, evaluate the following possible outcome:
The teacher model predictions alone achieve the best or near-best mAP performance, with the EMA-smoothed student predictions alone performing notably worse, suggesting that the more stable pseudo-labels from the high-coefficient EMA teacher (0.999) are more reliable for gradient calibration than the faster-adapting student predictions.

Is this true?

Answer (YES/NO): NO